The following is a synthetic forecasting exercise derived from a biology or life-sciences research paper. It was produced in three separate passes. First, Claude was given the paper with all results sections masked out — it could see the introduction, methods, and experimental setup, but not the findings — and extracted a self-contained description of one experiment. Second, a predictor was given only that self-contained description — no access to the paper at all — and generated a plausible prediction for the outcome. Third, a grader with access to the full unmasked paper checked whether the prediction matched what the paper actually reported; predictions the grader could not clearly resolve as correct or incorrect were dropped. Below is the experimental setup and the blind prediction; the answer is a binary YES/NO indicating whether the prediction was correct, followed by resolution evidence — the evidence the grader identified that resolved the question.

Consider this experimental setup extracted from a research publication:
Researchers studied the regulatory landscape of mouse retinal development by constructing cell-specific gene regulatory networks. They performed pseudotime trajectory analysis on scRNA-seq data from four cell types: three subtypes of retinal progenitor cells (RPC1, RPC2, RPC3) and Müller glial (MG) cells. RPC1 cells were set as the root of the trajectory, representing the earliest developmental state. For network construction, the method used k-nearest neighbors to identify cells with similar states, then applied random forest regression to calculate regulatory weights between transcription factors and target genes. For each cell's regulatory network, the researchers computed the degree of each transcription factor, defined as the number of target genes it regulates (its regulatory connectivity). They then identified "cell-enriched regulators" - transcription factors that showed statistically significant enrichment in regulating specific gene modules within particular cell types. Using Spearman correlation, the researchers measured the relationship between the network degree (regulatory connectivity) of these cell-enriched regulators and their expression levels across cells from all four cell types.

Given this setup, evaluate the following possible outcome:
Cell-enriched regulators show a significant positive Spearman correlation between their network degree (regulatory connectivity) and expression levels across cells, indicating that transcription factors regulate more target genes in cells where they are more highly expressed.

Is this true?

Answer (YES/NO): NO